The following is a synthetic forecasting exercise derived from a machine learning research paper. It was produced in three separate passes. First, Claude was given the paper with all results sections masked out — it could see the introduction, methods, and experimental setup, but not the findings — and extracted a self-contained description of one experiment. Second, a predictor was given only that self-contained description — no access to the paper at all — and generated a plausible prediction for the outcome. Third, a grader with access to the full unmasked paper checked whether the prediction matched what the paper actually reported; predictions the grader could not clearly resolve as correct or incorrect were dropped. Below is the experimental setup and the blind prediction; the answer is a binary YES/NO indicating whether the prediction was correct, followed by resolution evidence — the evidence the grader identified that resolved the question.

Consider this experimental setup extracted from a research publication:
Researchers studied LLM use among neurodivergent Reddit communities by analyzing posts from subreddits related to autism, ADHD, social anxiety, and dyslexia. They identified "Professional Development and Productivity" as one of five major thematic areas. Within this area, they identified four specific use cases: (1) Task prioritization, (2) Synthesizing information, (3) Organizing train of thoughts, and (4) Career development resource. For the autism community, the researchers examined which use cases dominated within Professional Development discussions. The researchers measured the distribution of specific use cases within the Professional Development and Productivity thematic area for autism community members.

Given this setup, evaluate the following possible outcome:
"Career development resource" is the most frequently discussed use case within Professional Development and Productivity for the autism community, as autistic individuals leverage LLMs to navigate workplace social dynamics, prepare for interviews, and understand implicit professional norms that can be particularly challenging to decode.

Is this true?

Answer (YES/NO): NO